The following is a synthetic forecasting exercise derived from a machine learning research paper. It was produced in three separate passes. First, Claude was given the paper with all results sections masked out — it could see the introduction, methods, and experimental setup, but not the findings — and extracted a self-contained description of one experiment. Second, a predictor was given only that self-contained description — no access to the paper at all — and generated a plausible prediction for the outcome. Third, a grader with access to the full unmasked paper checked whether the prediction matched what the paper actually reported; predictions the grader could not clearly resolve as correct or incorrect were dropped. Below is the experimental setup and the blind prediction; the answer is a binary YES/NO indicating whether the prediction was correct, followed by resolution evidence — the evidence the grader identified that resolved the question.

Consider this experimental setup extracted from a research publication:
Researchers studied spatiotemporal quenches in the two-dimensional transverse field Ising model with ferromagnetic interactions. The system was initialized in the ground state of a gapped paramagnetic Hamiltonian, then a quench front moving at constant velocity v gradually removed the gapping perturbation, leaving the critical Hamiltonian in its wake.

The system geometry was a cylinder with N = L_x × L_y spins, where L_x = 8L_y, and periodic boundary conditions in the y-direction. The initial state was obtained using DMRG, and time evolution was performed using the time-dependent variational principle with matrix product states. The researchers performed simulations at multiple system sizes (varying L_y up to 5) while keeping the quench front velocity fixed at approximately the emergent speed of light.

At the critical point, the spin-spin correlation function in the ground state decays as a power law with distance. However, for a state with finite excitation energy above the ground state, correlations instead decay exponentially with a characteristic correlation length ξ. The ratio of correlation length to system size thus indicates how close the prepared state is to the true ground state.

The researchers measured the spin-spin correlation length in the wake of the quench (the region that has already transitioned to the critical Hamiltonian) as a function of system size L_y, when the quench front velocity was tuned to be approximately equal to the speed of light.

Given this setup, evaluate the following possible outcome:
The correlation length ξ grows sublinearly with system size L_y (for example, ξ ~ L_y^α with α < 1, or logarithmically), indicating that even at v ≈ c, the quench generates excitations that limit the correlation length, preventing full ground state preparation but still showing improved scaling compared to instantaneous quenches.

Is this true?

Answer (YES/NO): NO